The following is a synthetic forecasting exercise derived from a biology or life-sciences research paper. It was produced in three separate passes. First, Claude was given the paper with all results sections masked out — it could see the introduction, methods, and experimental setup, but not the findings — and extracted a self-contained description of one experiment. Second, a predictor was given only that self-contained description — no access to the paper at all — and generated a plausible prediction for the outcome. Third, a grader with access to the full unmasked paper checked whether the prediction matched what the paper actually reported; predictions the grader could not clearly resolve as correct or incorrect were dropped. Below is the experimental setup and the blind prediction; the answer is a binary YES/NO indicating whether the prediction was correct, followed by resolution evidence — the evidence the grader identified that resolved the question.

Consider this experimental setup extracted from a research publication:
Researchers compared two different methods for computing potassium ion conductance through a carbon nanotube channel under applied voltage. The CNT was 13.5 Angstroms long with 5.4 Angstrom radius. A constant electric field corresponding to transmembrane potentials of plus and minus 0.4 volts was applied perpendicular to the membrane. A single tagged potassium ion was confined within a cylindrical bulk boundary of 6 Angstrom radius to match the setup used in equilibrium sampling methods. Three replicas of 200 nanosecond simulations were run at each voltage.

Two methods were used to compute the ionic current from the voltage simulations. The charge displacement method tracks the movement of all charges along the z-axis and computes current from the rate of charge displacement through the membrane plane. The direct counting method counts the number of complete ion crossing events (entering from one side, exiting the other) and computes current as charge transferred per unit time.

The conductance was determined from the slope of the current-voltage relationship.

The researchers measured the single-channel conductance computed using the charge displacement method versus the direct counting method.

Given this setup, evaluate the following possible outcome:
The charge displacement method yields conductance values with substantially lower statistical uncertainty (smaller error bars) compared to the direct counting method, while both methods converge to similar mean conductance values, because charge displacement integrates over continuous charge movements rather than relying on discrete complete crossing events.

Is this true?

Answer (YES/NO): NO